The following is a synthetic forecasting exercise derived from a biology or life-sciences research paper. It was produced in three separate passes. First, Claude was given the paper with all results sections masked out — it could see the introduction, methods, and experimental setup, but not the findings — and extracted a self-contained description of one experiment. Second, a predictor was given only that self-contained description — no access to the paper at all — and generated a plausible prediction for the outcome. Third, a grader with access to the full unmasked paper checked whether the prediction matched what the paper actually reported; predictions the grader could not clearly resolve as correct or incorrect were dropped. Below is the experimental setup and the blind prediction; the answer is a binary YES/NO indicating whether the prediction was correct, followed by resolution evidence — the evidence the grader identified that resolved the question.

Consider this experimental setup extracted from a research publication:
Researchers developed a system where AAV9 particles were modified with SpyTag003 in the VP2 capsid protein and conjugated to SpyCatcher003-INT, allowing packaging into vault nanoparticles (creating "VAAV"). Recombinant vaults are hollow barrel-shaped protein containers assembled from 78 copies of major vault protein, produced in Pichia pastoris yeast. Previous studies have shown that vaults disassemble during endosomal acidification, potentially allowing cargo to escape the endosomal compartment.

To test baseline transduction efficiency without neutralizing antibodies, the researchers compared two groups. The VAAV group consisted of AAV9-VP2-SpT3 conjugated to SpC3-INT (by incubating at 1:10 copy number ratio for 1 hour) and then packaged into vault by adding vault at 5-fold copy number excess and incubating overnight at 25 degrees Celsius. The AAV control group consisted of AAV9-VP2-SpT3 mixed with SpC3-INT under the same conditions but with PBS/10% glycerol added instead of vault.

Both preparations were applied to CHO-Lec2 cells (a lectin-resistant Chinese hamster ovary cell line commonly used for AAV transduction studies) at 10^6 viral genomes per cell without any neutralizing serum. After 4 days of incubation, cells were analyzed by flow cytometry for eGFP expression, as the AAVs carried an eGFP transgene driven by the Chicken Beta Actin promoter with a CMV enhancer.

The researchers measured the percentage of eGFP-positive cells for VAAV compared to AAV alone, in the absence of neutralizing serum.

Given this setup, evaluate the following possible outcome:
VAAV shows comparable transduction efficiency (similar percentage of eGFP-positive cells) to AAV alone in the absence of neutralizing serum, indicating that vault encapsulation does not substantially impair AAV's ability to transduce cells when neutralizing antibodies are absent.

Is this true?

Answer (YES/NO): NO